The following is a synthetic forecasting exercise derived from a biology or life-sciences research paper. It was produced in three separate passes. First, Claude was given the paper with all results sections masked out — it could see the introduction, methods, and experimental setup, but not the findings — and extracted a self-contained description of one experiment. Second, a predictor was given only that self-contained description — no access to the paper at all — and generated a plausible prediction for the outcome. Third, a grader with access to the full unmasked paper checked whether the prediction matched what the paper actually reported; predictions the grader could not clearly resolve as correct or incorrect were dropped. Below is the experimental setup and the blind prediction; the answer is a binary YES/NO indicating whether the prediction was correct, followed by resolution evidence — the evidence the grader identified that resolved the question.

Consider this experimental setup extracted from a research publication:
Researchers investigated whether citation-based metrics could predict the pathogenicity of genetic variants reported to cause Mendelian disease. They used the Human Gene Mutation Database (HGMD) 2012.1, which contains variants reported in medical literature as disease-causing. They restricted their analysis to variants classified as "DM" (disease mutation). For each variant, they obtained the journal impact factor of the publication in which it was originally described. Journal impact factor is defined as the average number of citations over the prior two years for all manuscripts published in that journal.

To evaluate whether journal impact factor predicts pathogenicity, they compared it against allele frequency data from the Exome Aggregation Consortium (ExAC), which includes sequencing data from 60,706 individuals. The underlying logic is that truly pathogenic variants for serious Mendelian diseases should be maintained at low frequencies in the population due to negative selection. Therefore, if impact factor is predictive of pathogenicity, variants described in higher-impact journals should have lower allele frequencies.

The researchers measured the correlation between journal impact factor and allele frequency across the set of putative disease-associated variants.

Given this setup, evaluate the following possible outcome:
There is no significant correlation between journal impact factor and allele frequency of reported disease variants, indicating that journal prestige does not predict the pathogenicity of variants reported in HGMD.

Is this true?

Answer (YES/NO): YES